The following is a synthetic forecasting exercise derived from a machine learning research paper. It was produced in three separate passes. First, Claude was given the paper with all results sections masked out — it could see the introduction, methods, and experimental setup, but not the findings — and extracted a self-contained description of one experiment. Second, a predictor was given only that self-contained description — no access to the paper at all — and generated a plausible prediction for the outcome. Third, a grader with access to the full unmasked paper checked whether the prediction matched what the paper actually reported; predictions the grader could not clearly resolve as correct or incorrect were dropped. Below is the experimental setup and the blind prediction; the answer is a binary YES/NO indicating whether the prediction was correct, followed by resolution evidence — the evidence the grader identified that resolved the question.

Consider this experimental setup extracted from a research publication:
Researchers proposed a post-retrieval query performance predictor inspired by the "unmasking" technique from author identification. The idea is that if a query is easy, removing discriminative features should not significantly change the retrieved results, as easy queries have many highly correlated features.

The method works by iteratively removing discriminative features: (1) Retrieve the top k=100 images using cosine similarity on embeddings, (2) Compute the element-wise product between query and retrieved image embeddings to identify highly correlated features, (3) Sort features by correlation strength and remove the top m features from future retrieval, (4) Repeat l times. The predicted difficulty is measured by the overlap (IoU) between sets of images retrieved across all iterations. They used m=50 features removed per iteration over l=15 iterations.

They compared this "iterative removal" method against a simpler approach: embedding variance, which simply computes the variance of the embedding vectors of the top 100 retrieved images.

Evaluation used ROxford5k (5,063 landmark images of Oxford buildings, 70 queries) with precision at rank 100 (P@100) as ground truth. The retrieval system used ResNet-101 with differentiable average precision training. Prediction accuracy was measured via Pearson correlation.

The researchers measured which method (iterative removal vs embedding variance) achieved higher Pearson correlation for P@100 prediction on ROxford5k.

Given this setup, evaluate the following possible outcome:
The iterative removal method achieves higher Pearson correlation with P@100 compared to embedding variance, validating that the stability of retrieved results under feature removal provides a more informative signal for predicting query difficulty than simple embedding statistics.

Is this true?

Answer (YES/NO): NO